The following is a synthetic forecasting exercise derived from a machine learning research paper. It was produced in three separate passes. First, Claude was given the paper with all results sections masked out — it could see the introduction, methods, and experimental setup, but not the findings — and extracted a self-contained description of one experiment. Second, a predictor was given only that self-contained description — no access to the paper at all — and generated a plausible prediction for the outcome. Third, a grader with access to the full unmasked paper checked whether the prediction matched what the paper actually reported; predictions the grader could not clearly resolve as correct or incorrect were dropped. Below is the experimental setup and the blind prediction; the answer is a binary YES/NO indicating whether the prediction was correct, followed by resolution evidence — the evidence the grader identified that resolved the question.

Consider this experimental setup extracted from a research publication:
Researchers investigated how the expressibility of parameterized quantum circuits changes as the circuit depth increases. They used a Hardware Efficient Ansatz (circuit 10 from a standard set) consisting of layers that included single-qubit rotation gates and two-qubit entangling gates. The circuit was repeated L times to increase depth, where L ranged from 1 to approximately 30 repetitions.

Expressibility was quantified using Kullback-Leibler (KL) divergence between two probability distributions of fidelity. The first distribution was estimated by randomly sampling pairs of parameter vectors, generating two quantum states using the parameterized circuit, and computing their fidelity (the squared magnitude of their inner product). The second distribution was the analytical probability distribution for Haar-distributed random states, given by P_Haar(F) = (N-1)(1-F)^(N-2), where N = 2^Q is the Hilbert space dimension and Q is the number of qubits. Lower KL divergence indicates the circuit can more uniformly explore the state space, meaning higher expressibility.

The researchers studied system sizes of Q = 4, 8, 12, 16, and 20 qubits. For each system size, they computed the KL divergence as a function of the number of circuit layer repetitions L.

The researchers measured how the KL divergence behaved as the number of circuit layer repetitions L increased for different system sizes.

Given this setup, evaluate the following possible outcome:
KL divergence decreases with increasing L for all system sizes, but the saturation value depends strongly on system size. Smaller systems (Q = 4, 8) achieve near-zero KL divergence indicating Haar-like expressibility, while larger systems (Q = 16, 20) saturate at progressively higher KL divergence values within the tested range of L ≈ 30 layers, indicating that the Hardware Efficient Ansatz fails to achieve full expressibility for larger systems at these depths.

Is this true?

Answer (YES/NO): NO